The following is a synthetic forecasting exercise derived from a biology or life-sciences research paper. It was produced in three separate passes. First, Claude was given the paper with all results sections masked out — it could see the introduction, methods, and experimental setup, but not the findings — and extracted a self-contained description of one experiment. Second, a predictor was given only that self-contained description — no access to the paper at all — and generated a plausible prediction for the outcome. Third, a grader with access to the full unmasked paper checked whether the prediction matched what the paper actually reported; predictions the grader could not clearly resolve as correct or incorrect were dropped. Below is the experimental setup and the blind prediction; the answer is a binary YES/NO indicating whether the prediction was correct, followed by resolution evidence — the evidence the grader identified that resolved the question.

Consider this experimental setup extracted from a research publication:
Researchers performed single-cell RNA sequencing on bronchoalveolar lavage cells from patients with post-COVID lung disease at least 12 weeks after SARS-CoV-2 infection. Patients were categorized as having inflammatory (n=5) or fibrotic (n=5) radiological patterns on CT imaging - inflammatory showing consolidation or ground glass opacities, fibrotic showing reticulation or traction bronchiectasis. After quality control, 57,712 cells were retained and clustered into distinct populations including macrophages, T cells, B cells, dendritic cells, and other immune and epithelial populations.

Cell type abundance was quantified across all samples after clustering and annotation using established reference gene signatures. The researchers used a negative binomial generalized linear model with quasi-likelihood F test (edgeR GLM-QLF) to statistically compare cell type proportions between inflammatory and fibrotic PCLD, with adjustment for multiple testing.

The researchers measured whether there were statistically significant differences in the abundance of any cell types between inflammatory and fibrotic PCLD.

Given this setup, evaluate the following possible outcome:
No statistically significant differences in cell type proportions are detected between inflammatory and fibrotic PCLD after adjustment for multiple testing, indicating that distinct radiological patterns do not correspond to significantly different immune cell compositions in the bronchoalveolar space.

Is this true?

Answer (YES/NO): NO